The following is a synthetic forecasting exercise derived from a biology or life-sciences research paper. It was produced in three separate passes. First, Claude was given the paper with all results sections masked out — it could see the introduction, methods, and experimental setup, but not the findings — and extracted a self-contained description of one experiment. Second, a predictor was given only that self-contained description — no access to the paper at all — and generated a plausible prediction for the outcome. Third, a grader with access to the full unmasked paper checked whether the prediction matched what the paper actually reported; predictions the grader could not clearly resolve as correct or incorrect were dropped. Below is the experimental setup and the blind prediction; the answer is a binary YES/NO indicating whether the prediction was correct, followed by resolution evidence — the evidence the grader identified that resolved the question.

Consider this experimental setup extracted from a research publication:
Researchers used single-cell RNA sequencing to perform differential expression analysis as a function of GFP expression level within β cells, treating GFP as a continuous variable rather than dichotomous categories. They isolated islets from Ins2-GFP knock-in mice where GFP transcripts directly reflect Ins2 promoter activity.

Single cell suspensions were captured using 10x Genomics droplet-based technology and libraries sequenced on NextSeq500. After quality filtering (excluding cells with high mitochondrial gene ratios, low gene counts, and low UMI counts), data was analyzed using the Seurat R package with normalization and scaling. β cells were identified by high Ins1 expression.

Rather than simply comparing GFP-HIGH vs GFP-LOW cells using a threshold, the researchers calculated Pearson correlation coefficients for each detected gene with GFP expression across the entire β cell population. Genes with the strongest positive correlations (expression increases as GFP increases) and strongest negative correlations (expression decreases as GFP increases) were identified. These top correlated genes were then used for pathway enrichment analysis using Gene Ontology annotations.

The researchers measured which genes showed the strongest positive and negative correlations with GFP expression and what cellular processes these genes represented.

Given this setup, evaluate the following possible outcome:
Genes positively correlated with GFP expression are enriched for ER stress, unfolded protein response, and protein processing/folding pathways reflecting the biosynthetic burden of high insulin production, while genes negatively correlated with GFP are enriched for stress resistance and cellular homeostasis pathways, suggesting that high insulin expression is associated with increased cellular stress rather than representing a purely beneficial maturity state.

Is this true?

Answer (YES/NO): NO